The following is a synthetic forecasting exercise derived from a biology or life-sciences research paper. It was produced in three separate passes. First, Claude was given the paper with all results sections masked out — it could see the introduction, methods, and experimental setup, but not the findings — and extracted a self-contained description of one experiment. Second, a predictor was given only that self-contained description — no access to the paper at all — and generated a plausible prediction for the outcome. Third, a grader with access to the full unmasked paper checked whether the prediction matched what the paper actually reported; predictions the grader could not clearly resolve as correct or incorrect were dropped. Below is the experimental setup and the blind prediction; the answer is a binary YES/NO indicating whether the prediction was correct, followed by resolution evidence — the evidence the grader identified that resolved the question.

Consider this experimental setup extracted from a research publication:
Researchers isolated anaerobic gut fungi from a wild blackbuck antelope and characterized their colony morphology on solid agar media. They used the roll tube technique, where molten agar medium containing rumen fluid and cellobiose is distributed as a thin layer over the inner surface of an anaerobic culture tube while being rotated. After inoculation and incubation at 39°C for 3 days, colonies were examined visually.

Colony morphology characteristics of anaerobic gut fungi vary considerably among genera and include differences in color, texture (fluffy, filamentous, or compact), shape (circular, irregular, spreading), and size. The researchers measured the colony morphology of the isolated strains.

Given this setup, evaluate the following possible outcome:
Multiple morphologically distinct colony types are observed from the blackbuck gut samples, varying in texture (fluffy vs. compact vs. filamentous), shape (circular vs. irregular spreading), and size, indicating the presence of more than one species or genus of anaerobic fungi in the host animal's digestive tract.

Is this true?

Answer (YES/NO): YES